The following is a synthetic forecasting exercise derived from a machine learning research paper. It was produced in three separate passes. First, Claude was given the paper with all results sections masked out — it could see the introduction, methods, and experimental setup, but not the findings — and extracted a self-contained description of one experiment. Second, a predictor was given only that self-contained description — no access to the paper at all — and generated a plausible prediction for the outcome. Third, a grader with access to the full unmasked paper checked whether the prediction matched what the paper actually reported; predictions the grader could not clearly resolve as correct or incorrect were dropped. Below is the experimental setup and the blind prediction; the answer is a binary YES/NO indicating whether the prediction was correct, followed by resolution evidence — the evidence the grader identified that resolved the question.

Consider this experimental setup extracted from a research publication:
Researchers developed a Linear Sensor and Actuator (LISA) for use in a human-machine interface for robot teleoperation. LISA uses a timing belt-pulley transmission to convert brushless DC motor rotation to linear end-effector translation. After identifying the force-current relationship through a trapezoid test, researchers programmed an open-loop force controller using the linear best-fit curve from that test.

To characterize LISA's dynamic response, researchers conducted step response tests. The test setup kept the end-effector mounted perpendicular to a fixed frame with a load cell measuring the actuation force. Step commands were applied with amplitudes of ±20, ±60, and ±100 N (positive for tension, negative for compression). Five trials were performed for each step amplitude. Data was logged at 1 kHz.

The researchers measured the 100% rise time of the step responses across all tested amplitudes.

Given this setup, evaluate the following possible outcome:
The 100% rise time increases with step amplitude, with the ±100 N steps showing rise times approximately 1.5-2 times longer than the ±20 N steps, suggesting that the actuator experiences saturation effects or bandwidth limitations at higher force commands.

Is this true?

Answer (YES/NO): NO